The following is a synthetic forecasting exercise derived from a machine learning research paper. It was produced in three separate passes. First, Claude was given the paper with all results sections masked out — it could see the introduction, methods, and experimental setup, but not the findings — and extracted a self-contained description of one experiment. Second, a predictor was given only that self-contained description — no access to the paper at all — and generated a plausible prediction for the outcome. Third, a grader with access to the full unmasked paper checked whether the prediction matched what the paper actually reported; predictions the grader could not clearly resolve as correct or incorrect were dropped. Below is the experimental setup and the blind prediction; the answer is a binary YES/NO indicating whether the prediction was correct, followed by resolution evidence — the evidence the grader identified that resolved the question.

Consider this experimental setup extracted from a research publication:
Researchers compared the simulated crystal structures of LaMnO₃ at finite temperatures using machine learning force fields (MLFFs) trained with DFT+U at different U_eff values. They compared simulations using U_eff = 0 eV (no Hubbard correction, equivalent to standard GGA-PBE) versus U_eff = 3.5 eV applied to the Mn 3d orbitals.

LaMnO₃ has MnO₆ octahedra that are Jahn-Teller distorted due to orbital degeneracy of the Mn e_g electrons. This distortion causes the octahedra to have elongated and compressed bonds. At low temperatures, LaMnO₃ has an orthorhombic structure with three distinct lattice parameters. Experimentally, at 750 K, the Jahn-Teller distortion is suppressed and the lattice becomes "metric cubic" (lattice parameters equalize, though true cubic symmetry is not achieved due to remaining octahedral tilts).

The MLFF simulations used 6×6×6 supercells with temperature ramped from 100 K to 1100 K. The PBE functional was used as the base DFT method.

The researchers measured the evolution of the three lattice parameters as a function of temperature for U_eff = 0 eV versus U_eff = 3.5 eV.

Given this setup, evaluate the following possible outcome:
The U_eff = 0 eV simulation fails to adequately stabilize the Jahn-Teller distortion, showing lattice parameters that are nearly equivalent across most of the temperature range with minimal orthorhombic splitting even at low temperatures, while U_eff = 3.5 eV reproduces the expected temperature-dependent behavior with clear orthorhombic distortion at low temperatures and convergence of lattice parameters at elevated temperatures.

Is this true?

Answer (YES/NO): YES